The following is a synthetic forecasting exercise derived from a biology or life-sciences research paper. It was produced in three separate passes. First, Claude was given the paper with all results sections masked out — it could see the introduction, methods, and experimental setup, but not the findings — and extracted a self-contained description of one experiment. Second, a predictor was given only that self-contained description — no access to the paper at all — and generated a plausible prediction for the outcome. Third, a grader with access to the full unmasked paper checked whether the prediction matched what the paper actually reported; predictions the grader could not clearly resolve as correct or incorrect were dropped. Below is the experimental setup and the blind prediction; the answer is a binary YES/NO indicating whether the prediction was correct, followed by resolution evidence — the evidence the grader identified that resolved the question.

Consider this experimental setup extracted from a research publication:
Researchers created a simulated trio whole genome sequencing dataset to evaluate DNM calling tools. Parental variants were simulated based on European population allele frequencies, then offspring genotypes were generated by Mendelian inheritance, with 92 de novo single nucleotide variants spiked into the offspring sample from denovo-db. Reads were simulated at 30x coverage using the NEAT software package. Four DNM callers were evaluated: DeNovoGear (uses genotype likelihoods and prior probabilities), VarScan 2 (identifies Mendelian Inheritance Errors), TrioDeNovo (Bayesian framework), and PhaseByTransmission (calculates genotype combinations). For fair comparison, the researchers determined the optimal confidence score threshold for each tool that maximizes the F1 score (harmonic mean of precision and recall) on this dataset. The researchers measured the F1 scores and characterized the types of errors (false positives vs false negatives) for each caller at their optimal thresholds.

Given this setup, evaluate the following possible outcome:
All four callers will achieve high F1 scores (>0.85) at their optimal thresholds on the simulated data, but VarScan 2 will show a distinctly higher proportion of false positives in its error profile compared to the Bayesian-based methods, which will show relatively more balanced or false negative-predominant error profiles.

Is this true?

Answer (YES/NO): NO